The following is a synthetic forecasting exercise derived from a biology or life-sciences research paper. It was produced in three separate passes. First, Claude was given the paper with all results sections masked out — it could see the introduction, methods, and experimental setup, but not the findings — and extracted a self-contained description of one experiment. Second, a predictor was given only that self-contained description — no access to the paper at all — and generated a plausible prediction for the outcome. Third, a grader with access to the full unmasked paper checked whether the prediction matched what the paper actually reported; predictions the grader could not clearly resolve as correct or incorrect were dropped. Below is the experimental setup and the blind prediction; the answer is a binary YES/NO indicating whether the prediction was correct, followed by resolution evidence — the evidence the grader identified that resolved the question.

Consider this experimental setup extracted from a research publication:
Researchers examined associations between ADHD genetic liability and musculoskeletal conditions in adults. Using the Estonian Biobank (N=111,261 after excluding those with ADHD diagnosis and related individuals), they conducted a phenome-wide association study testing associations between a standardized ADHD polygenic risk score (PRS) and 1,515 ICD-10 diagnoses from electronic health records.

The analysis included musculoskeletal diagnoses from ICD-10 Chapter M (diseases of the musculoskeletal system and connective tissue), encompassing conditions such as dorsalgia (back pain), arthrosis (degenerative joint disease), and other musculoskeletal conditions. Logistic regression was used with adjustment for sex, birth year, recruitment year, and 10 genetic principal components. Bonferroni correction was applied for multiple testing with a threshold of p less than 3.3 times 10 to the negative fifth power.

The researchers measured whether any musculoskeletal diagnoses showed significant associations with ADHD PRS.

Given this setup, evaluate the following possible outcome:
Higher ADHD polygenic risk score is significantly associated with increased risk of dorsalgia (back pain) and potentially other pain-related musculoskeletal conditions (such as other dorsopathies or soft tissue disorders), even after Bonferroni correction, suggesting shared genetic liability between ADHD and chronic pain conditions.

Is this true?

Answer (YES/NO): YES